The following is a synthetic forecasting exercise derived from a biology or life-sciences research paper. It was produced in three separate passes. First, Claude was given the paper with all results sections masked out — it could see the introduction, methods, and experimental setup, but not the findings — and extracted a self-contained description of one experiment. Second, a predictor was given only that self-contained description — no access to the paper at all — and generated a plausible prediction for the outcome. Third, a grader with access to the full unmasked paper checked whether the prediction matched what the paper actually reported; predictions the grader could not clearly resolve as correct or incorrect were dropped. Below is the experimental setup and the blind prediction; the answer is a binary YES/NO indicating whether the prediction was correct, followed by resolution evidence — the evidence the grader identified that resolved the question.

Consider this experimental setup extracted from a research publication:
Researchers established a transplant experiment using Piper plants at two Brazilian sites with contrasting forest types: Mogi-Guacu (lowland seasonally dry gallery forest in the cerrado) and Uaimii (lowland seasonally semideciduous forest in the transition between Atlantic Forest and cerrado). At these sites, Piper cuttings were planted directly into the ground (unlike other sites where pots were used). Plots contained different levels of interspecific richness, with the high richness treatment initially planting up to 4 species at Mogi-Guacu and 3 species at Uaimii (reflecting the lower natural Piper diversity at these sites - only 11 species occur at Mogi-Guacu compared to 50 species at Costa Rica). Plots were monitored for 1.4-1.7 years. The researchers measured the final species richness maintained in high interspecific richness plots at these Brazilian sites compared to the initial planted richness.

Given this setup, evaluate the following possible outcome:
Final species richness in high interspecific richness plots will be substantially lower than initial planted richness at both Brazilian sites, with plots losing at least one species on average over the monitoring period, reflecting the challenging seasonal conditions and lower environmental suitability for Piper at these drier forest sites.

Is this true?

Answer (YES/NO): NO